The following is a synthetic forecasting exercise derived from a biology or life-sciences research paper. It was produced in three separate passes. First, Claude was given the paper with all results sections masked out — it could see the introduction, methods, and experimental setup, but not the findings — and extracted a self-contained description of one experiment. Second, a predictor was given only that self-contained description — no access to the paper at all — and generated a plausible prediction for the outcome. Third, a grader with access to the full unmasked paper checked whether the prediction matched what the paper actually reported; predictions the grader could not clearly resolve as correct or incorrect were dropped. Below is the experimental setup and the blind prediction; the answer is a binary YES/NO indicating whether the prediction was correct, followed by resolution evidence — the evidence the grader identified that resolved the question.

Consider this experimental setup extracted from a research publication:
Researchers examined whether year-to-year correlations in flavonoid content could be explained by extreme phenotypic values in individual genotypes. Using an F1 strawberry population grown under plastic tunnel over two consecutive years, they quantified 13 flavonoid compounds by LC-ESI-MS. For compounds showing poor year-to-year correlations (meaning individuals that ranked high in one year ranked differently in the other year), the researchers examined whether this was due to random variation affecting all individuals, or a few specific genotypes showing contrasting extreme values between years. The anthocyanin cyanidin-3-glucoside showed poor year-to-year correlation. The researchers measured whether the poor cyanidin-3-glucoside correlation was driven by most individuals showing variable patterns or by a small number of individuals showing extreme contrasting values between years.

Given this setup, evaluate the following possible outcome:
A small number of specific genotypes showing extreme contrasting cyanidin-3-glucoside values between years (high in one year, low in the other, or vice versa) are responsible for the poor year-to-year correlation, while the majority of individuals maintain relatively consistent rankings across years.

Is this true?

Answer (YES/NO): YES